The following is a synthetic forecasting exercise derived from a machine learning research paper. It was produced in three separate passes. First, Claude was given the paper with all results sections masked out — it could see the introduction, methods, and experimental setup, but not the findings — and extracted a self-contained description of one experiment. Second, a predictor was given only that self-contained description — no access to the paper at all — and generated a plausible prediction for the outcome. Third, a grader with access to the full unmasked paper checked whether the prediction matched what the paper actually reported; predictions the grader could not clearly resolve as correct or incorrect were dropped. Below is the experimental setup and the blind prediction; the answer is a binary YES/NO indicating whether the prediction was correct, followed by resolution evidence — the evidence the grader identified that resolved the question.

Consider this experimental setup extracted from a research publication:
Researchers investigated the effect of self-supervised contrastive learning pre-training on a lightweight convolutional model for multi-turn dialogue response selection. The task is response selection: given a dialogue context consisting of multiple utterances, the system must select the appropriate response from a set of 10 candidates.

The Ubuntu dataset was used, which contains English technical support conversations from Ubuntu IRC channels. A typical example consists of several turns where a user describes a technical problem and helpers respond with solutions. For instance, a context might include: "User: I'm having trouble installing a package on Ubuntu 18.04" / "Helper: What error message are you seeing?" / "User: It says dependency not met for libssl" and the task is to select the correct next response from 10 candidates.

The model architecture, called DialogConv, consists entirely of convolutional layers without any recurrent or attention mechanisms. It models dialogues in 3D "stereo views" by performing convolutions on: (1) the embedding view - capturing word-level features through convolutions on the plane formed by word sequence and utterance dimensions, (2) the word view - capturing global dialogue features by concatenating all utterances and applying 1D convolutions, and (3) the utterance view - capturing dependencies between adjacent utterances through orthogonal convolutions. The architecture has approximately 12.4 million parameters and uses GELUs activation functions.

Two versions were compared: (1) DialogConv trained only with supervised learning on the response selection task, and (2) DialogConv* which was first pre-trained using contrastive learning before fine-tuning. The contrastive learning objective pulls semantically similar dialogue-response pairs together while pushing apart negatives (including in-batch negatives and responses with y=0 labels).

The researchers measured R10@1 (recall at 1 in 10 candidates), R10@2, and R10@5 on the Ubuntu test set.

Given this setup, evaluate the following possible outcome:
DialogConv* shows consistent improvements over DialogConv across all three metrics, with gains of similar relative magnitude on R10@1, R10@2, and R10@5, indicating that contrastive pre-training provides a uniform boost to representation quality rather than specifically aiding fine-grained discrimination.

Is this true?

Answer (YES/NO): NO